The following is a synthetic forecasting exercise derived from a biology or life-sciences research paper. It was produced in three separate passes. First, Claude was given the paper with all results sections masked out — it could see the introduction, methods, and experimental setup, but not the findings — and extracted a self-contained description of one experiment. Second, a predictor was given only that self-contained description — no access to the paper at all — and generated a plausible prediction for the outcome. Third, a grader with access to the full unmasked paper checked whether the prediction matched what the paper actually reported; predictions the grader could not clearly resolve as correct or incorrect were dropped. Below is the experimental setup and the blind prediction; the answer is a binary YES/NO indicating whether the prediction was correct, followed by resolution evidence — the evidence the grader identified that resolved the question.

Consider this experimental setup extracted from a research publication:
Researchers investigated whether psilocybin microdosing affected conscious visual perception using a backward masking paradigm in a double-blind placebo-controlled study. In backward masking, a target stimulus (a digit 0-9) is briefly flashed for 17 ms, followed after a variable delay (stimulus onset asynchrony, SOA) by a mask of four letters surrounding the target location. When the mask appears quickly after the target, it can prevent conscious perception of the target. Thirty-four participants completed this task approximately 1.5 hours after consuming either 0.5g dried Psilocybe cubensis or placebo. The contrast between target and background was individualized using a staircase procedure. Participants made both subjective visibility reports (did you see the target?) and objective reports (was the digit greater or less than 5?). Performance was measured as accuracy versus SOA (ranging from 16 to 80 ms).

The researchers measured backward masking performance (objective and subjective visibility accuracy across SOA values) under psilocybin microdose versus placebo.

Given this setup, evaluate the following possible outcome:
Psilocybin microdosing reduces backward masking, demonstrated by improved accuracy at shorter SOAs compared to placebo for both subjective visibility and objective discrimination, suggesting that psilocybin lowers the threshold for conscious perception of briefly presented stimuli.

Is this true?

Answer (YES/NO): NO